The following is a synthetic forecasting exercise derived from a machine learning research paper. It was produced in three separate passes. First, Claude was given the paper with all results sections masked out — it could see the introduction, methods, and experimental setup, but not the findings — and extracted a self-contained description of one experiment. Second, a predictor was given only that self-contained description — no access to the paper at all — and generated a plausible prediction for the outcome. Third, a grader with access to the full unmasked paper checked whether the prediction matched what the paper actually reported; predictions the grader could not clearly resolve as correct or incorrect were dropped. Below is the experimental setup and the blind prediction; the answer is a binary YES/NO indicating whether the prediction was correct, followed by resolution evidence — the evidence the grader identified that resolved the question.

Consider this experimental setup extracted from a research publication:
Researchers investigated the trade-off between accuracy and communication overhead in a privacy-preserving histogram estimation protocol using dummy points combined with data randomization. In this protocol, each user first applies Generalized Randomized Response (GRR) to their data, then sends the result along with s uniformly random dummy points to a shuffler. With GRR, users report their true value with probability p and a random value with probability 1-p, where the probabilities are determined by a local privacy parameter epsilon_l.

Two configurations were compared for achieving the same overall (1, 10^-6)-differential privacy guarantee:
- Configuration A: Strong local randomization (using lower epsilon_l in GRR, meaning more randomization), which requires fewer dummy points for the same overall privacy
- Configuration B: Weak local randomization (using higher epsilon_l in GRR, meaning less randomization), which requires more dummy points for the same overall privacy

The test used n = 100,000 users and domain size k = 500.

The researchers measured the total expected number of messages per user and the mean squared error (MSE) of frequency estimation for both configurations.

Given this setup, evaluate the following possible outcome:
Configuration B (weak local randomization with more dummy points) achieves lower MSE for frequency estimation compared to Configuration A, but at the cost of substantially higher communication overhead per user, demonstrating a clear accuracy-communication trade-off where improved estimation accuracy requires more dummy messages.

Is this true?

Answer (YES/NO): YES